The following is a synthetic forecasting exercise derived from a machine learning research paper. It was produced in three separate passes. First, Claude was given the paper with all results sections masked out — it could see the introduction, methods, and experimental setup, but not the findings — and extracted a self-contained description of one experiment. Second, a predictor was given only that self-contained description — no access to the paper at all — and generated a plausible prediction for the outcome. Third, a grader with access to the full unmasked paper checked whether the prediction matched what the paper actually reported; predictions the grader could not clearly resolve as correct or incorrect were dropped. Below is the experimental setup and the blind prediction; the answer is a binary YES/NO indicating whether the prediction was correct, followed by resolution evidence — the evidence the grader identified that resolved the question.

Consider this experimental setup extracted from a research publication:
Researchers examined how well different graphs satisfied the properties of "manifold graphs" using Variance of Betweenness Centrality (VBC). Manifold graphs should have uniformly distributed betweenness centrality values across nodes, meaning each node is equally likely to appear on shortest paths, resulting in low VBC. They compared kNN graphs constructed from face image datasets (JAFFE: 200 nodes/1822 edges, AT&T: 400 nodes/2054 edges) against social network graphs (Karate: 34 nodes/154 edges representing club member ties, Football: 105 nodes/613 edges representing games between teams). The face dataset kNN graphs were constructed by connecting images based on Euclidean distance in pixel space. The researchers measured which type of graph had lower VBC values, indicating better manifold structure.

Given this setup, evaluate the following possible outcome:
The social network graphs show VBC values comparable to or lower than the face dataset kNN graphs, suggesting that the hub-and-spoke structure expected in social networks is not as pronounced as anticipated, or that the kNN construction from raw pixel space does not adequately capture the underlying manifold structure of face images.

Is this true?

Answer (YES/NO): YES